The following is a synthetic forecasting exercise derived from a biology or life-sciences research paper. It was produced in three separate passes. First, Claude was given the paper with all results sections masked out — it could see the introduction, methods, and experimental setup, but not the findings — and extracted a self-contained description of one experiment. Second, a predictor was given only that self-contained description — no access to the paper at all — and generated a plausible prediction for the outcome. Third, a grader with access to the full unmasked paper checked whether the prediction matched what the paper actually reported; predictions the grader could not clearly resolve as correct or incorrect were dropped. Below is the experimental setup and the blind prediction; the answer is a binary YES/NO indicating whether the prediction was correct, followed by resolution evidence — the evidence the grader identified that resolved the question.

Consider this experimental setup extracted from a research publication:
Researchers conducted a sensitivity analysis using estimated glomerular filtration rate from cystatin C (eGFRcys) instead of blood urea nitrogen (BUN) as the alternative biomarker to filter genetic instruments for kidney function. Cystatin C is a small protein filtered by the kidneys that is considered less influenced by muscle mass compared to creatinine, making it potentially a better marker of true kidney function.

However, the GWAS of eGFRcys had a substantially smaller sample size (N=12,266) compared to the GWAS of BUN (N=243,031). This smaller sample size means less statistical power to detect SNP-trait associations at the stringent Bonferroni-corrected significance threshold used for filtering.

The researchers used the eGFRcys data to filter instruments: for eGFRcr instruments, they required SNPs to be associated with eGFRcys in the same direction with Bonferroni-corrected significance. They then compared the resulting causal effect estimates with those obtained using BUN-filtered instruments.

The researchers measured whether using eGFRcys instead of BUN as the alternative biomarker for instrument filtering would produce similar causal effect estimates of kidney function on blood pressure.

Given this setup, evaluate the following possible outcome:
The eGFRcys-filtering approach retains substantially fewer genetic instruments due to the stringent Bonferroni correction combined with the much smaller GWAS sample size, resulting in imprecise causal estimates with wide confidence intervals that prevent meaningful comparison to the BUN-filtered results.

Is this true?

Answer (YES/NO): NO